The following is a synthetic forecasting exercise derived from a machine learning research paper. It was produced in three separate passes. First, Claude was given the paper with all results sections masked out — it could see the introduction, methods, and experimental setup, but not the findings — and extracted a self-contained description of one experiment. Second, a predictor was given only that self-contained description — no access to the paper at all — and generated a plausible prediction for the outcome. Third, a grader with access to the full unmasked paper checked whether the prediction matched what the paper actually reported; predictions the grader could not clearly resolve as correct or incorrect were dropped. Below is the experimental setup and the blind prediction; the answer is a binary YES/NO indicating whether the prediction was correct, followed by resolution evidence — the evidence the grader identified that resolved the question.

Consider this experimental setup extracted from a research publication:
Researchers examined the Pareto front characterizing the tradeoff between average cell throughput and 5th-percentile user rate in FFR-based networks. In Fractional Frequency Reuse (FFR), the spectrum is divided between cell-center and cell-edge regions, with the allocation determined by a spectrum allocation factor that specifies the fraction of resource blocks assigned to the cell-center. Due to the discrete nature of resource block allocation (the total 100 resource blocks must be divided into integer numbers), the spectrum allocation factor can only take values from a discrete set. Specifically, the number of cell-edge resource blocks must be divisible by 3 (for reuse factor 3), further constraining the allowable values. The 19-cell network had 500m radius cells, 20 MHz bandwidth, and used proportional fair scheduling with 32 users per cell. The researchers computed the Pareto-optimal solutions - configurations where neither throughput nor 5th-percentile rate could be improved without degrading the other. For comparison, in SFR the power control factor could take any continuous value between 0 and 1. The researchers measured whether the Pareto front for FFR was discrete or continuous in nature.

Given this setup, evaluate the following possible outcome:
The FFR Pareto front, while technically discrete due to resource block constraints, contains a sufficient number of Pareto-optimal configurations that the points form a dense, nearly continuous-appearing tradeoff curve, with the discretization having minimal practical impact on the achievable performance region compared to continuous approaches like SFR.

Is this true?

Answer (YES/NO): NO